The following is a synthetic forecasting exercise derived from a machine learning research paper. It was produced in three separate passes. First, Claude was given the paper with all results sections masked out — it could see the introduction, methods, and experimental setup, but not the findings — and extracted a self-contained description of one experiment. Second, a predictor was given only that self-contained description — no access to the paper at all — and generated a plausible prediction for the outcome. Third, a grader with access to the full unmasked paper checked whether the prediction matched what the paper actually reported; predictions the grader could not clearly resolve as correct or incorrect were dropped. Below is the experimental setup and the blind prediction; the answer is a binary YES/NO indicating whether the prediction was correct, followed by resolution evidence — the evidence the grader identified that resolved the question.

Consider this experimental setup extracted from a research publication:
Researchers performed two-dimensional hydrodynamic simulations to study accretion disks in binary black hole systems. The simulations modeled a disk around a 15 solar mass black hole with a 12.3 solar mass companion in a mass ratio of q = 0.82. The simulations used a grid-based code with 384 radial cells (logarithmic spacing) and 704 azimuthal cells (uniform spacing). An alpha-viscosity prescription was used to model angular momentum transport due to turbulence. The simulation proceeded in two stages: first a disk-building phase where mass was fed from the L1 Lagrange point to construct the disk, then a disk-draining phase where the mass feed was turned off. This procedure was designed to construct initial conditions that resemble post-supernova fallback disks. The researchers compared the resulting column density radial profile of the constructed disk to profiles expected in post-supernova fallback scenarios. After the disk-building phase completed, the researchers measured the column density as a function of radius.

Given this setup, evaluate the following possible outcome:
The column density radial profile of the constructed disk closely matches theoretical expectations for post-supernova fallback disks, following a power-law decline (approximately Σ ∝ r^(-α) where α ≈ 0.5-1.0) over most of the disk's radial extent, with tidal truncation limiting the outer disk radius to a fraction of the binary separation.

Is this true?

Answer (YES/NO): NO